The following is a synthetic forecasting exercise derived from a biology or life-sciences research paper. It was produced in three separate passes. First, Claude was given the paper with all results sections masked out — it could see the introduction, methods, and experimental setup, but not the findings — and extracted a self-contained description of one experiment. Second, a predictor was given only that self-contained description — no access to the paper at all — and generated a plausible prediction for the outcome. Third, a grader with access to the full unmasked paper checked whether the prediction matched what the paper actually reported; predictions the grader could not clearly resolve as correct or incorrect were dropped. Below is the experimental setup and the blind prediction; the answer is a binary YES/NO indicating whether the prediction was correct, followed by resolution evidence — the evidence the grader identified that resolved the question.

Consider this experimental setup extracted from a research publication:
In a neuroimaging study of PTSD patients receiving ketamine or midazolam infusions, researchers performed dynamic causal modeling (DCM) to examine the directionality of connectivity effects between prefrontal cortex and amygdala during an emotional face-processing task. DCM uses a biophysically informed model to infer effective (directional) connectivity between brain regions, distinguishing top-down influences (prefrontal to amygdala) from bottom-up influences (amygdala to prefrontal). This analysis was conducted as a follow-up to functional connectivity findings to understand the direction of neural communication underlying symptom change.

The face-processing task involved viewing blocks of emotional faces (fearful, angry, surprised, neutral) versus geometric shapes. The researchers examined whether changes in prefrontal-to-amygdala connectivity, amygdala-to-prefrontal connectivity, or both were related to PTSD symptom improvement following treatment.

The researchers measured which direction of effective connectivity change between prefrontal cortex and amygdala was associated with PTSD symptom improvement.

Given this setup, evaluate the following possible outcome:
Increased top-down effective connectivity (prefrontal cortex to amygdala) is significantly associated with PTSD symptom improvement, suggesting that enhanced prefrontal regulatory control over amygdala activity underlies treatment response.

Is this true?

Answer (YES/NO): YES